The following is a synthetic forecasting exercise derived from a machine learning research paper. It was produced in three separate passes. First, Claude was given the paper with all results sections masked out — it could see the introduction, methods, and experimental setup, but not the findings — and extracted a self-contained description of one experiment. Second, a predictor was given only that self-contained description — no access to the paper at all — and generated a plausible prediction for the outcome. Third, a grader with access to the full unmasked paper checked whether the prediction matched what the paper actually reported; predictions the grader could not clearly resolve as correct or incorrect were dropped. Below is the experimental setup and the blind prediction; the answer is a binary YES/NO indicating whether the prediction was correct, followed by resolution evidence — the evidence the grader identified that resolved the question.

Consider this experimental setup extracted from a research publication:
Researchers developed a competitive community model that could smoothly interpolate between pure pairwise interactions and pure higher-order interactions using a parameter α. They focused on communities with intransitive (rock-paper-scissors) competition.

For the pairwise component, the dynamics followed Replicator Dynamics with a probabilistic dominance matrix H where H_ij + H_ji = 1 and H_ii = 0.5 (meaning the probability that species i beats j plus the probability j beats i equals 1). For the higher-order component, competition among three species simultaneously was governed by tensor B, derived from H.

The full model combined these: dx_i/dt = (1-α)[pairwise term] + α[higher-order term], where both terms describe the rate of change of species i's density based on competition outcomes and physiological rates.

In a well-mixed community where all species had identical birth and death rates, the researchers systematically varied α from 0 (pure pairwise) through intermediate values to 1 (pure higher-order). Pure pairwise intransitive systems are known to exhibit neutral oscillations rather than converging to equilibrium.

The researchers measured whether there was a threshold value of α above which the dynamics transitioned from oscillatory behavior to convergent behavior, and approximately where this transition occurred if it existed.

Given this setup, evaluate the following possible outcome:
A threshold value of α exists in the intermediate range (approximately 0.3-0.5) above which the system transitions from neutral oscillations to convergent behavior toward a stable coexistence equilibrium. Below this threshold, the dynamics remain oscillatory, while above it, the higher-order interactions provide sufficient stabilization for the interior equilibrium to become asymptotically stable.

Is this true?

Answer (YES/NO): NO